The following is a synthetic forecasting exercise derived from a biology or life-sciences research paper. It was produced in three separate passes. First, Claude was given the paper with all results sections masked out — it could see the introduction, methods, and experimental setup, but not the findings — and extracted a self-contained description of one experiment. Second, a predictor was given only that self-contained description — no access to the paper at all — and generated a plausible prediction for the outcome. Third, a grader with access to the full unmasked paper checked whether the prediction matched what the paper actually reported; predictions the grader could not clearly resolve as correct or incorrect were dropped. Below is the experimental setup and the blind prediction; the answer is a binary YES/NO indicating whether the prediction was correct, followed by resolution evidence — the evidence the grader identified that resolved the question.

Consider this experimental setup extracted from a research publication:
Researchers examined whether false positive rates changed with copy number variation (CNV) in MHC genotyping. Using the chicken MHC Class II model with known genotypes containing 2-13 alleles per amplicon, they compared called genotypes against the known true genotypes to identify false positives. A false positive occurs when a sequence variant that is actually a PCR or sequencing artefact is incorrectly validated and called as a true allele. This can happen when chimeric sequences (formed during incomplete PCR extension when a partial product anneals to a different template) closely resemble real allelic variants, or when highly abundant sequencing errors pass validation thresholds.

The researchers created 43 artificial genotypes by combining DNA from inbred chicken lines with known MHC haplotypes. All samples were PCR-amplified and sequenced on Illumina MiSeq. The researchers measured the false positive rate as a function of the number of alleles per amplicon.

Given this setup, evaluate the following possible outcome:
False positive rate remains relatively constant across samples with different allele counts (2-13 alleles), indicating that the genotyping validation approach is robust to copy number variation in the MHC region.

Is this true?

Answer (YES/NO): YES